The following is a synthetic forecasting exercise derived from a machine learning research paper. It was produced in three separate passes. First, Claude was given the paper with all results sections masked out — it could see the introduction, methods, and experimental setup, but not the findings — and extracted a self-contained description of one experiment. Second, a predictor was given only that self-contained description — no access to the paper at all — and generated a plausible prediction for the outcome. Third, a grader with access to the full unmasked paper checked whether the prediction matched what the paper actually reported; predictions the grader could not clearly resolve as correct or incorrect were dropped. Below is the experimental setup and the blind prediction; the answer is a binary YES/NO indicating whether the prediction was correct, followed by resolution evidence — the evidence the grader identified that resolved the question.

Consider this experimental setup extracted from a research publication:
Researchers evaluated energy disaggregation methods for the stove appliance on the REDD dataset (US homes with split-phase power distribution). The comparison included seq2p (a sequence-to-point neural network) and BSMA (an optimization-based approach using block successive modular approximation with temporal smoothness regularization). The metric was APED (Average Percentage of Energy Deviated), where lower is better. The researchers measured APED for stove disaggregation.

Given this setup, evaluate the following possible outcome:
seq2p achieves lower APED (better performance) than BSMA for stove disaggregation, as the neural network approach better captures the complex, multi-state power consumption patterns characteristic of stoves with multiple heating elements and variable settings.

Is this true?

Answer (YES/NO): YES